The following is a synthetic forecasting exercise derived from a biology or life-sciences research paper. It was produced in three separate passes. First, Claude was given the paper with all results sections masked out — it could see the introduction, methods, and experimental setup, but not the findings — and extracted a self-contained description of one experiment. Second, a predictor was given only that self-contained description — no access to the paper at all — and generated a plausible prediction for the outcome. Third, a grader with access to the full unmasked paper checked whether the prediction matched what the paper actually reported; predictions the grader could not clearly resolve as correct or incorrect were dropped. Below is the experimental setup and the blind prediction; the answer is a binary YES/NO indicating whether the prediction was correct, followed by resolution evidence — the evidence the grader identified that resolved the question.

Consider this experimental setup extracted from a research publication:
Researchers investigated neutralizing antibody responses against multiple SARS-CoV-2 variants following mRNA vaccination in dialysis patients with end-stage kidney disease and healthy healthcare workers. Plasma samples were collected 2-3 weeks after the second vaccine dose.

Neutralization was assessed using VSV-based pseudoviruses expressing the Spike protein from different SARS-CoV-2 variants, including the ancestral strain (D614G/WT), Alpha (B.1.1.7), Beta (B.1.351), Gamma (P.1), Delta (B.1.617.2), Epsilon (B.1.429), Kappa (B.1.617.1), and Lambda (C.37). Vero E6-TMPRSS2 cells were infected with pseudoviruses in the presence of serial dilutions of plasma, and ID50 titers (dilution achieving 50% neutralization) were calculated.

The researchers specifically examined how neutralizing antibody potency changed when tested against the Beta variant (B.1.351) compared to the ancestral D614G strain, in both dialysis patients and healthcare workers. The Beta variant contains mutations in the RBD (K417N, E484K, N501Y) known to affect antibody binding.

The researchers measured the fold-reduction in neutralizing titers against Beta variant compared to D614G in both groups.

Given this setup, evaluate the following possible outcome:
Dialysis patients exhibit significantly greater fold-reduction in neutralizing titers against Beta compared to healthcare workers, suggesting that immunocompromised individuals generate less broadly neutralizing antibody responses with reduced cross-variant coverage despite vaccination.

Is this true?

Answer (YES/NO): YES